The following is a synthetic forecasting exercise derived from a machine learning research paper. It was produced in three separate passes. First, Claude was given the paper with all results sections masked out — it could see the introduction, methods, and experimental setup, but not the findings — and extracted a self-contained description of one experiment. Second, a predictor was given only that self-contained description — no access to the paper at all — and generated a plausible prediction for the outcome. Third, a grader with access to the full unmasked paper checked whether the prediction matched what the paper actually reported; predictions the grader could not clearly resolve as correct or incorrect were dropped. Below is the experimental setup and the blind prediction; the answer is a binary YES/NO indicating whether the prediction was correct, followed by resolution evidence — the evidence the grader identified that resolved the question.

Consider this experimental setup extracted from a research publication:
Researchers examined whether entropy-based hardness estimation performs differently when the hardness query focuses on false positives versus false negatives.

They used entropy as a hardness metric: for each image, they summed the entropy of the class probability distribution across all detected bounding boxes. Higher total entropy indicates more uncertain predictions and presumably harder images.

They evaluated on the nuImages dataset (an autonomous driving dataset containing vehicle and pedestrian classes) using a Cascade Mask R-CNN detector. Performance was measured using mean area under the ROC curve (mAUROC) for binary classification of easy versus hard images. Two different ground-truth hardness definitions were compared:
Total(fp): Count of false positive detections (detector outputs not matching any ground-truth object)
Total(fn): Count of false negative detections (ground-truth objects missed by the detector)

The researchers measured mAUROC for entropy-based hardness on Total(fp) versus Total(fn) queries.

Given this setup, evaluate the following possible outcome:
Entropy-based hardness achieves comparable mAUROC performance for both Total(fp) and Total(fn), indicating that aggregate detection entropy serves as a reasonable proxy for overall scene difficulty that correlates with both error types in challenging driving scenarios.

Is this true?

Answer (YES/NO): YES